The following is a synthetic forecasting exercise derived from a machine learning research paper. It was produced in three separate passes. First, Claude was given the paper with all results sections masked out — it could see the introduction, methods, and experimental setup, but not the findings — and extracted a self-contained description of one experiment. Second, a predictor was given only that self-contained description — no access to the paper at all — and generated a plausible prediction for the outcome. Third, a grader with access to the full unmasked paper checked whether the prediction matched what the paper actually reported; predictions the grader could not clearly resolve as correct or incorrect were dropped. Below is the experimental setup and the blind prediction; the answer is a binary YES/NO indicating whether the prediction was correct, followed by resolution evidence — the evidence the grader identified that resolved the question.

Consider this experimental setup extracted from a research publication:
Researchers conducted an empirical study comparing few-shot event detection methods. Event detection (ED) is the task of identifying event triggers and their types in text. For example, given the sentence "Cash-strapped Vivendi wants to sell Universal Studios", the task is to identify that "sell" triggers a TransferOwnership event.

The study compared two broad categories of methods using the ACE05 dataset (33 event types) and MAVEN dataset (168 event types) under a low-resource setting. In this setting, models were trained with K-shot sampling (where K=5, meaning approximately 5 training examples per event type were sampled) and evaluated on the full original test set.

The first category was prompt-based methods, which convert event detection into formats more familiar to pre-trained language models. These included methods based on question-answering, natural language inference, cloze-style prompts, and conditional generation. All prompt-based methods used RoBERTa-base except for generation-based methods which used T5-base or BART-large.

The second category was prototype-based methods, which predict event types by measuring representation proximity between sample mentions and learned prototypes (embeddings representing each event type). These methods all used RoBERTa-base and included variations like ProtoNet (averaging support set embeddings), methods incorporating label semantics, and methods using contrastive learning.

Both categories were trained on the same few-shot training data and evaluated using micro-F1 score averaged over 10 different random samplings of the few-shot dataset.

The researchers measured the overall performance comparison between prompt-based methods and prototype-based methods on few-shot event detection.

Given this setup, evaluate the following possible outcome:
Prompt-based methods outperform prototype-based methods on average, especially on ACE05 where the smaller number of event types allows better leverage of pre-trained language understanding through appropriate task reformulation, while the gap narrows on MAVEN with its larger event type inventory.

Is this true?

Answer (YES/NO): NO